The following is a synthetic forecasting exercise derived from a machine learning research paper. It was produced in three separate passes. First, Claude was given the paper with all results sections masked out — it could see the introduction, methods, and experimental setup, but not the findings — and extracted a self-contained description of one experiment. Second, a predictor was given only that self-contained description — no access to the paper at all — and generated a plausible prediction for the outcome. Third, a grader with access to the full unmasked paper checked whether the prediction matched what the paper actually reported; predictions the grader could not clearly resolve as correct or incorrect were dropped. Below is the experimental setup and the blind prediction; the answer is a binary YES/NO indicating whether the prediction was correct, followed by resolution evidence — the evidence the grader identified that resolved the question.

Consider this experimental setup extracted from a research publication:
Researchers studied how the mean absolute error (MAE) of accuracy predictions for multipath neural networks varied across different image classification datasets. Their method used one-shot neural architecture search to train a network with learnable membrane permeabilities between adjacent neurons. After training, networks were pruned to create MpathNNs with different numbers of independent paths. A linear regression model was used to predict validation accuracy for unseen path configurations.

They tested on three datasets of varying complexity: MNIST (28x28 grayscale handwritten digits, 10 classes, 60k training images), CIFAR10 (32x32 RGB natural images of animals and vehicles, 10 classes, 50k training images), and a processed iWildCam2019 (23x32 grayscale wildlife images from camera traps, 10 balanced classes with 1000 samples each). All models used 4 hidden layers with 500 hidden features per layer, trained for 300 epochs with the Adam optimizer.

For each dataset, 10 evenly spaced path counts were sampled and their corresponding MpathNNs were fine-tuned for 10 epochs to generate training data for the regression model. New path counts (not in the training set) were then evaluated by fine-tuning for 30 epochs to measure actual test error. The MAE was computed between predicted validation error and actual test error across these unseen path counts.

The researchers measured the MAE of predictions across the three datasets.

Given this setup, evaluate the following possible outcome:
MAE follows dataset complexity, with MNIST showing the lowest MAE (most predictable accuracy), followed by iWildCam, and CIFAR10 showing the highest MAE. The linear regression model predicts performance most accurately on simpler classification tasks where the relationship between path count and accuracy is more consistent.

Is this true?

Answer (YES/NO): NO